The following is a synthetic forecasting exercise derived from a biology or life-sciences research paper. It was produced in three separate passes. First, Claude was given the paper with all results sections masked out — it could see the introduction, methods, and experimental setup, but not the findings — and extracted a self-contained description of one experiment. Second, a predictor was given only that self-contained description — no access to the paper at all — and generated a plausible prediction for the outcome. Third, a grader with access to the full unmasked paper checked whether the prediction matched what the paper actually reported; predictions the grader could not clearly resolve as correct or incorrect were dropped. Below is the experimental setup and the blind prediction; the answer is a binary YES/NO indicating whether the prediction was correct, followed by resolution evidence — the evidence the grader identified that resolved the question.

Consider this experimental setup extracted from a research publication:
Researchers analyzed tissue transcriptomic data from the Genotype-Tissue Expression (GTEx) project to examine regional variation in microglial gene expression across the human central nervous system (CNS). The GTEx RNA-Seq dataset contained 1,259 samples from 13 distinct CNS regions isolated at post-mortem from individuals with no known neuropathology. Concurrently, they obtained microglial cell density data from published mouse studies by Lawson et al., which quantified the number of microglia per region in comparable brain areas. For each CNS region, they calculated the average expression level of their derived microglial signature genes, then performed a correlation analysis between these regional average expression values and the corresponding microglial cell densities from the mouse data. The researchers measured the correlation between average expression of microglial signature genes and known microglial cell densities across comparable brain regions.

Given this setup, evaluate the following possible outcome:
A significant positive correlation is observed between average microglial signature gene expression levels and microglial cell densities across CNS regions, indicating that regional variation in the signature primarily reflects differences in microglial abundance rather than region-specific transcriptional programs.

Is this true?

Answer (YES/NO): YES